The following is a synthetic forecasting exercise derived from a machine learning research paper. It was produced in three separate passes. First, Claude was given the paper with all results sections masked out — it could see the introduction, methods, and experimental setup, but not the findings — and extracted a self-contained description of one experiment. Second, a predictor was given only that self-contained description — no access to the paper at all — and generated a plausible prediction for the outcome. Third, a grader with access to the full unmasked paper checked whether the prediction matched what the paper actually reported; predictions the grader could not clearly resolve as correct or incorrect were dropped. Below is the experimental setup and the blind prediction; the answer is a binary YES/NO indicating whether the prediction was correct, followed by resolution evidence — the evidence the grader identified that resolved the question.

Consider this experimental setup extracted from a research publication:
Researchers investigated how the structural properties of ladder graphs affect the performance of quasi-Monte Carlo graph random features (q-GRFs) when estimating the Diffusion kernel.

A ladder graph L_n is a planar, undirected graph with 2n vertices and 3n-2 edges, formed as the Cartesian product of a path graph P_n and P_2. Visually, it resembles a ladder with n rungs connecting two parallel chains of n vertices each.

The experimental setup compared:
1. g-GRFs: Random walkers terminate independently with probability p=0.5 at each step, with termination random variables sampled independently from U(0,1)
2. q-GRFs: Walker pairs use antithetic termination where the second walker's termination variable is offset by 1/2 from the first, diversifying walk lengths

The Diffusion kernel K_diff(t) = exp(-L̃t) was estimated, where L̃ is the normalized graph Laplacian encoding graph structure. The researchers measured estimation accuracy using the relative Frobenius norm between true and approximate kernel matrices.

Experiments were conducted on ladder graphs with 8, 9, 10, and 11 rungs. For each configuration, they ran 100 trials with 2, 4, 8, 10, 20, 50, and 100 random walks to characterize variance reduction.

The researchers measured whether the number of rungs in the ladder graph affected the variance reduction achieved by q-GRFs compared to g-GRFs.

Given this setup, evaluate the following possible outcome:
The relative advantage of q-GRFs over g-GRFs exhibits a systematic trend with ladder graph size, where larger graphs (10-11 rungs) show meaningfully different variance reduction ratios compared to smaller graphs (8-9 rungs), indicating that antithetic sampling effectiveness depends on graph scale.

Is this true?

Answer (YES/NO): NO